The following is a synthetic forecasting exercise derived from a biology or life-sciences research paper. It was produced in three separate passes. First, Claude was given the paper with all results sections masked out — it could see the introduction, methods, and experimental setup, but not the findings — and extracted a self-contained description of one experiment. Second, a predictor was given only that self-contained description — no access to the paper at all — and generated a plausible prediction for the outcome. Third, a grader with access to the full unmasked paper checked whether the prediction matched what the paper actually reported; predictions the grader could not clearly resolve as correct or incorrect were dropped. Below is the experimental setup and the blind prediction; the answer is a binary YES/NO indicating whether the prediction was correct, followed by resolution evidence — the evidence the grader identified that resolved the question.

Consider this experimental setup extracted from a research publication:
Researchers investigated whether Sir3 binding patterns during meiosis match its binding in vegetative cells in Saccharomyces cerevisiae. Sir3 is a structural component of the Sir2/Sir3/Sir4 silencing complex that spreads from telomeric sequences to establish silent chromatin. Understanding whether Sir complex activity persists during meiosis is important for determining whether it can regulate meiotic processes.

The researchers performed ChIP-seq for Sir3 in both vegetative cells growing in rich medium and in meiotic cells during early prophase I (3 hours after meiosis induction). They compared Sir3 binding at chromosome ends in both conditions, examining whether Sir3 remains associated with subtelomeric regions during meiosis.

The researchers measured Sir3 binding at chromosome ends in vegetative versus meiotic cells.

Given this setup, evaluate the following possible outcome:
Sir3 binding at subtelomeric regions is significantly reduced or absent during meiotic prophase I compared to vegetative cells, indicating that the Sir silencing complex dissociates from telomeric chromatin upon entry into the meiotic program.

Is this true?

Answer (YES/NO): NO